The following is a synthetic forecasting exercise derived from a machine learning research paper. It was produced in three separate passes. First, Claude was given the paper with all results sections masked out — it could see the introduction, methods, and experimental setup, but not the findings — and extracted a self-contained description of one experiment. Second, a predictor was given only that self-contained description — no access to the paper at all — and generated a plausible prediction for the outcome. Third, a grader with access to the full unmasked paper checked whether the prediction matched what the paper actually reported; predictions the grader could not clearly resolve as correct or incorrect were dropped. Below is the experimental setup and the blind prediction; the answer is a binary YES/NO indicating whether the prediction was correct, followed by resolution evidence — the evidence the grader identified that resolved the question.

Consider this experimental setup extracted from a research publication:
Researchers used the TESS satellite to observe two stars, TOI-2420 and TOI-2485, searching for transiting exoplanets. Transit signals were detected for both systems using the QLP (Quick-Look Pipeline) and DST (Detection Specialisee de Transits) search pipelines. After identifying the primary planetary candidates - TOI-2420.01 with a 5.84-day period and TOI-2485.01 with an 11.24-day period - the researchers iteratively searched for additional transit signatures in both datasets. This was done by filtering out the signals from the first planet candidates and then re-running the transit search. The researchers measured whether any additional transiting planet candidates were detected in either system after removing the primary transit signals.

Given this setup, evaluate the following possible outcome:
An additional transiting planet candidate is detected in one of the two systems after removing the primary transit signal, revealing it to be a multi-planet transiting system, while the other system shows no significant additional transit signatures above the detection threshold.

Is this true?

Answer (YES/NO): NO